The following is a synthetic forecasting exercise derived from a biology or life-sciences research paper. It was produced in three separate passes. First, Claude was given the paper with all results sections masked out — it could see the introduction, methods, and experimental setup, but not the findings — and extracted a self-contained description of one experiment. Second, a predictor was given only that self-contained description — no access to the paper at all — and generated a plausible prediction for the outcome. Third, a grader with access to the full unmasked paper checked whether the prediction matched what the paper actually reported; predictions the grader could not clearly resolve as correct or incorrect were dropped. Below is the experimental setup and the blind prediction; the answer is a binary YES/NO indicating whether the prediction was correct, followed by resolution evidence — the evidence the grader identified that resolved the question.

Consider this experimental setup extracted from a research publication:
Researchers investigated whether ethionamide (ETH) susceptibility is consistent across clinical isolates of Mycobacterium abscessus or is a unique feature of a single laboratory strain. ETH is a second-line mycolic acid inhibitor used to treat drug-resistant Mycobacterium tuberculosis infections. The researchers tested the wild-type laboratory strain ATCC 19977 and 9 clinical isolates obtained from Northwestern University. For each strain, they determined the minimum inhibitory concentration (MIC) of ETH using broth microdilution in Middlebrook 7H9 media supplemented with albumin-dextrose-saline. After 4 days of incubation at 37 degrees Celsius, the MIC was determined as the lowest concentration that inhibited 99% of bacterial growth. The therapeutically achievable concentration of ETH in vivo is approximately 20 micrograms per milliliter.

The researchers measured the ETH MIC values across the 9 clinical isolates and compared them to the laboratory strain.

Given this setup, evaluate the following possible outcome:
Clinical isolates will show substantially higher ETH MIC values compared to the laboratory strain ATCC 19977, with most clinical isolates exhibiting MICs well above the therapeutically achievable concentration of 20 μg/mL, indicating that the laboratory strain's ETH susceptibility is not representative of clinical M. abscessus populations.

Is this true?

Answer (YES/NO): NO